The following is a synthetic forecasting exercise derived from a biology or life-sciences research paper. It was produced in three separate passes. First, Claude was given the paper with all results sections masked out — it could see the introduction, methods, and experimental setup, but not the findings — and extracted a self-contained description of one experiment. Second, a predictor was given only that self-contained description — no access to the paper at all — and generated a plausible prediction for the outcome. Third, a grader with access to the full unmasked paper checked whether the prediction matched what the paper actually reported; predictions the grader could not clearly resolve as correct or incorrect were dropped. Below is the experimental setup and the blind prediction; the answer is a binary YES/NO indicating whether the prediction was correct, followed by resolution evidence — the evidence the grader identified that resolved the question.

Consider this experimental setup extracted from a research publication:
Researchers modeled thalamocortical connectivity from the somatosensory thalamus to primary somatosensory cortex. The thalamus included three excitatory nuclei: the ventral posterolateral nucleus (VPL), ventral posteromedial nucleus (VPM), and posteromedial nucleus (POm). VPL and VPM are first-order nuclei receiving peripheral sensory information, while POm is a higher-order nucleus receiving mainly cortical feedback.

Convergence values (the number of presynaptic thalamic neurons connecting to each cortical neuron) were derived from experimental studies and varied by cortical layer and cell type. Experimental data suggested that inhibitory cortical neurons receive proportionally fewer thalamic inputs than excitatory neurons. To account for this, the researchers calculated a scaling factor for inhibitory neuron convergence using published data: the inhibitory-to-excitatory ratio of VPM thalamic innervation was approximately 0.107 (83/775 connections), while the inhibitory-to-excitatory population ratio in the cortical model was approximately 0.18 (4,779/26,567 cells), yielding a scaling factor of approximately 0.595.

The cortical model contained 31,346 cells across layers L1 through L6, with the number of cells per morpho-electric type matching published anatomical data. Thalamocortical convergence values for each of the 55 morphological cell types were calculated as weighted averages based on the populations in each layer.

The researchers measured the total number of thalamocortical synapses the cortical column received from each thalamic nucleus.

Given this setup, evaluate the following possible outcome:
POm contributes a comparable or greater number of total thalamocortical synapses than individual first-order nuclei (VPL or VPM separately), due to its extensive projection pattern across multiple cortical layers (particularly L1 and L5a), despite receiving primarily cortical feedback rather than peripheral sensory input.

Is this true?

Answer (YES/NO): NO